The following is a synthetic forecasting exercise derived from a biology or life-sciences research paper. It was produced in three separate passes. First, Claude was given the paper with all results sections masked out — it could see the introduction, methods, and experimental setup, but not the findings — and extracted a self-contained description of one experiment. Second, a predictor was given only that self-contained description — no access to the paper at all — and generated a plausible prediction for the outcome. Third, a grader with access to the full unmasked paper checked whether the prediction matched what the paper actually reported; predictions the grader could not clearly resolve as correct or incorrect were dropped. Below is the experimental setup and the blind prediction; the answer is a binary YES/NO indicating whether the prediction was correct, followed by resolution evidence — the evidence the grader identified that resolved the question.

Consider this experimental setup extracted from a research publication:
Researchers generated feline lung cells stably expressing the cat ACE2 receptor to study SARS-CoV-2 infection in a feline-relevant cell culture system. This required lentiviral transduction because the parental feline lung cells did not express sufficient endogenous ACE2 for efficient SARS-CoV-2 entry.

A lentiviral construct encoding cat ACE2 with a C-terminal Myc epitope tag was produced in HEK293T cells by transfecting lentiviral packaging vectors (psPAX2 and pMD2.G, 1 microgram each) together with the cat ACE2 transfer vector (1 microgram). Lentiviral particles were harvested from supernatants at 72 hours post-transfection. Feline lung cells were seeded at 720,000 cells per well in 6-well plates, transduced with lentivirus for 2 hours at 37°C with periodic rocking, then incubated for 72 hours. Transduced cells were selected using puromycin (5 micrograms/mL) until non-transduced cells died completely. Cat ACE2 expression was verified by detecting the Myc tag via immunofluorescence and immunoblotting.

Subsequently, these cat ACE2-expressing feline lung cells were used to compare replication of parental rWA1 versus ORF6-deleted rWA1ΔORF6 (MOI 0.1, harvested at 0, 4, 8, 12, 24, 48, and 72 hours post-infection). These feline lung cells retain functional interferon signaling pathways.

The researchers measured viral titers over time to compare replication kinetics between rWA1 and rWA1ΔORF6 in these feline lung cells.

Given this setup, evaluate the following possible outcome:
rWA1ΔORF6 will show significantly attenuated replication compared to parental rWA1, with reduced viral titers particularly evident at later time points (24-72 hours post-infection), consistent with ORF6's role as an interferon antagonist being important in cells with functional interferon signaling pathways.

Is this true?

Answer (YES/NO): NO